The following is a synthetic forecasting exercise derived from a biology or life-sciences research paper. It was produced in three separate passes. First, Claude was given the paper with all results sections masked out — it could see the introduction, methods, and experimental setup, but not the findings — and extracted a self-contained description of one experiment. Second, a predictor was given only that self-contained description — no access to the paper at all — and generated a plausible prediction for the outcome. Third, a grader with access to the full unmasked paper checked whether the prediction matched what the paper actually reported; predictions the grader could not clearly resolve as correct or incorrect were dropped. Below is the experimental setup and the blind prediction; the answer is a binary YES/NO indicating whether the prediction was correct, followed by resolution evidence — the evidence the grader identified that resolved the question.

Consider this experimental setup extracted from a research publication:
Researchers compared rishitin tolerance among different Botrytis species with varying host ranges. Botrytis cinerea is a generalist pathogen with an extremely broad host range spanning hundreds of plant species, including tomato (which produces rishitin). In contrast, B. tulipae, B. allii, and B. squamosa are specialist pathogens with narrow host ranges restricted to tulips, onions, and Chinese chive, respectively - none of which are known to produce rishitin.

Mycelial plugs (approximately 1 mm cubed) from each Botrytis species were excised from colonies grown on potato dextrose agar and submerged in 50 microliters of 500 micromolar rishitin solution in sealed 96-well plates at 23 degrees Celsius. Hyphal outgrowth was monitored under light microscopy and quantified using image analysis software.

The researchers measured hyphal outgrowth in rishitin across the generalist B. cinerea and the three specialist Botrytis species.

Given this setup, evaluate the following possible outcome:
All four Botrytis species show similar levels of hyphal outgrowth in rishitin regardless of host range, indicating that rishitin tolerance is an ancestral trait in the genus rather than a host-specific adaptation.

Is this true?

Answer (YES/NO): NO